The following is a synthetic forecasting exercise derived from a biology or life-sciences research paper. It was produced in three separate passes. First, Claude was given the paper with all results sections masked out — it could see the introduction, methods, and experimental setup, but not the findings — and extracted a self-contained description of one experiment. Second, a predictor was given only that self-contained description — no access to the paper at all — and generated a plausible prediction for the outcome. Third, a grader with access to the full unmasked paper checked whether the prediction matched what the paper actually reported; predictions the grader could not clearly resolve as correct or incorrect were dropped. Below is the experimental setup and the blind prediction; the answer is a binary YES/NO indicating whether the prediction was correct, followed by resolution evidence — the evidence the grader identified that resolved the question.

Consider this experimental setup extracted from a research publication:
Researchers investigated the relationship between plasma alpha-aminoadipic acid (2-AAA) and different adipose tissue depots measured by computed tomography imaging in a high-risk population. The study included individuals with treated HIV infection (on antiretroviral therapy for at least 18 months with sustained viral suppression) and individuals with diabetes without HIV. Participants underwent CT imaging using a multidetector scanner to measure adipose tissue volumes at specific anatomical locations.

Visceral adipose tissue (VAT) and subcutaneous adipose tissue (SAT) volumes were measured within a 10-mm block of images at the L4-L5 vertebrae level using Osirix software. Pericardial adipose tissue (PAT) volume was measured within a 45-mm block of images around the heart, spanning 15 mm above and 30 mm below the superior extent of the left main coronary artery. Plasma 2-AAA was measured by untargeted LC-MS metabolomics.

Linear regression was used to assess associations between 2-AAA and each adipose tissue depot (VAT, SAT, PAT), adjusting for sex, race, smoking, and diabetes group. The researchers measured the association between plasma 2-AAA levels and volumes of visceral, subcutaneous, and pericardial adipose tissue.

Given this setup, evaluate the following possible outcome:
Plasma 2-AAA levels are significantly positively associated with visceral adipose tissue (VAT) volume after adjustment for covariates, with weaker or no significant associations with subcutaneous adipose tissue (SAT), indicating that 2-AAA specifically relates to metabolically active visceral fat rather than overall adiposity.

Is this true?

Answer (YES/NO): YES